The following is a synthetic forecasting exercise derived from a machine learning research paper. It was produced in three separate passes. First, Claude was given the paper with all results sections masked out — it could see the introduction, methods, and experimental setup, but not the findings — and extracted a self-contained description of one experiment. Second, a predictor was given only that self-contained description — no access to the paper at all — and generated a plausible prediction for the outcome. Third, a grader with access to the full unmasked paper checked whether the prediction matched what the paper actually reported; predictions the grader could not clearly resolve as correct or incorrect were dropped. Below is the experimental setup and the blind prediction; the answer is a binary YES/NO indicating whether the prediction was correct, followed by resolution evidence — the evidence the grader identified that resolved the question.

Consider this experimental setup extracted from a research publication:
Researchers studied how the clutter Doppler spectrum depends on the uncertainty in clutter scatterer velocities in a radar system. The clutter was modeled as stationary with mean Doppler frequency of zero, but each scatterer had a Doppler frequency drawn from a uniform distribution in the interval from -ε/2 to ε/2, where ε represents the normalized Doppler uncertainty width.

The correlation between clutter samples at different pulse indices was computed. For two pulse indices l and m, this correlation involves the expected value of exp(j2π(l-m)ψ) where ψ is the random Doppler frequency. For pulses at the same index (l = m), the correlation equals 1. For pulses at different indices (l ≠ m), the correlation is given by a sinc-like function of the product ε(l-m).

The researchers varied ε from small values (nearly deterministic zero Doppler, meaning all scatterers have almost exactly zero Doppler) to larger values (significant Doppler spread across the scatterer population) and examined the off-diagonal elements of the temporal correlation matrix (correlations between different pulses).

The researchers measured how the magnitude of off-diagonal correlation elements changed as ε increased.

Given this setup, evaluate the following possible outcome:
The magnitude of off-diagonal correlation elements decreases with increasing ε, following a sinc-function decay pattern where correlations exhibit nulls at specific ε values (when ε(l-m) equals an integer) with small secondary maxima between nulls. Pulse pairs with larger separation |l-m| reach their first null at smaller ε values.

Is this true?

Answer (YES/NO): YES